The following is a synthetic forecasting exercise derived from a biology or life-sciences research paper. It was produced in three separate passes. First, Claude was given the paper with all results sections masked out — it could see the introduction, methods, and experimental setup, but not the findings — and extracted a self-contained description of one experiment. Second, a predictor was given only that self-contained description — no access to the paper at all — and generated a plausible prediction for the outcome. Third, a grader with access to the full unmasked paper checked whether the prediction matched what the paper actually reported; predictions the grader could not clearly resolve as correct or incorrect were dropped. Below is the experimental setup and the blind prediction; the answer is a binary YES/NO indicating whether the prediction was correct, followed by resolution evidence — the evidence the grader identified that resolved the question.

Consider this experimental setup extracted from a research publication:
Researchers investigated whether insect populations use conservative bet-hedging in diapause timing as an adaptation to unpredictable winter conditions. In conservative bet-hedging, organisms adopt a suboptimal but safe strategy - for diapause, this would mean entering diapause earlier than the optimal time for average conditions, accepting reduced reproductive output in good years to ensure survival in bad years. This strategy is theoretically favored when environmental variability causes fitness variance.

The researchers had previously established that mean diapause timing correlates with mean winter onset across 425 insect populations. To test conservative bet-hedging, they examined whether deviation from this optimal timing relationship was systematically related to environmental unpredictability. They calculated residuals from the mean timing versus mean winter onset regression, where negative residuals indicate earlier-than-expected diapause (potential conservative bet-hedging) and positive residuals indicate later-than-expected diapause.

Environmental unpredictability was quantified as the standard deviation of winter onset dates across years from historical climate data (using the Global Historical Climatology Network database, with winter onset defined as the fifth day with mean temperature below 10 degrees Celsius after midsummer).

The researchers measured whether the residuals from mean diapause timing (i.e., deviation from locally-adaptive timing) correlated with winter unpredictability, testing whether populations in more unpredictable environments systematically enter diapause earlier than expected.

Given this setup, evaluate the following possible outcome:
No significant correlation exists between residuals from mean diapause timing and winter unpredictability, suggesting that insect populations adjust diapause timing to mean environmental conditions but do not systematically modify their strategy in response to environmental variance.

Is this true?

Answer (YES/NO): YES